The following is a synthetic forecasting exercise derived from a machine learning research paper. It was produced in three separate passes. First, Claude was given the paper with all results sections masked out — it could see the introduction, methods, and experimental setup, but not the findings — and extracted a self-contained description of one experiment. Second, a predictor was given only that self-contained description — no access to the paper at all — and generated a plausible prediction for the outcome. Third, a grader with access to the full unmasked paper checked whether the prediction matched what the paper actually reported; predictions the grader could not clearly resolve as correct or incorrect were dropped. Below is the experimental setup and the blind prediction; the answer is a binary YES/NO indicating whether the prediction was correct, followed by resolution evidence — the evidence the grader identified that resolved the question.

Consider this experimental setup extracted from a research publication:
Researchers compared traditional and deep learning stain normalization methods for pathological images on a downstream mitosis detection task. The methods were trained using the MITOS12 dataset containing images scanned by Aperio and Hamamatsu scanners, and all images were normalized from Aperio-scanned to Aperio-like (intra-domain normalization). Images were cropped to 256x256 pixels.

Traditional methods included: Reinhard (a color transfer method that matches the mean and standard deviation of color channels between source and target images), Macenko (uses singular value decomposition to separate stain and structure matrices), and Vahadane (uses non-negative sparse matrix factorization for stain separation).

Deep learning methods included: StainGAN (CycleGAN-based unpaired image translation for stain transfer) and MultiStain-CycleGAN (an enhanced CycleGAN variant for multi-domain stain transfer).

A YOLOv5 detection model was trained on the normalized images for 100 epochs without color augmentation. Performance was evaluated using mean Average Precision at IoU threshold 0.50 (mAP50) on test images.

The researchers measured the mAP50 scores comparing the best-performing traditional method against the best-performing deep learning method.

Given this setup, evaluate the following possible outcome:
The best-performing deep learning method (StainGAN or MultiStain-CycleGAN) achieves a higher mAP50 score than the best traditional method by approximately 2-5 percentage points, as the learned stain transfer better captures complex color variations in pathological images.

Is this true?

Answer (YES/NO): NO